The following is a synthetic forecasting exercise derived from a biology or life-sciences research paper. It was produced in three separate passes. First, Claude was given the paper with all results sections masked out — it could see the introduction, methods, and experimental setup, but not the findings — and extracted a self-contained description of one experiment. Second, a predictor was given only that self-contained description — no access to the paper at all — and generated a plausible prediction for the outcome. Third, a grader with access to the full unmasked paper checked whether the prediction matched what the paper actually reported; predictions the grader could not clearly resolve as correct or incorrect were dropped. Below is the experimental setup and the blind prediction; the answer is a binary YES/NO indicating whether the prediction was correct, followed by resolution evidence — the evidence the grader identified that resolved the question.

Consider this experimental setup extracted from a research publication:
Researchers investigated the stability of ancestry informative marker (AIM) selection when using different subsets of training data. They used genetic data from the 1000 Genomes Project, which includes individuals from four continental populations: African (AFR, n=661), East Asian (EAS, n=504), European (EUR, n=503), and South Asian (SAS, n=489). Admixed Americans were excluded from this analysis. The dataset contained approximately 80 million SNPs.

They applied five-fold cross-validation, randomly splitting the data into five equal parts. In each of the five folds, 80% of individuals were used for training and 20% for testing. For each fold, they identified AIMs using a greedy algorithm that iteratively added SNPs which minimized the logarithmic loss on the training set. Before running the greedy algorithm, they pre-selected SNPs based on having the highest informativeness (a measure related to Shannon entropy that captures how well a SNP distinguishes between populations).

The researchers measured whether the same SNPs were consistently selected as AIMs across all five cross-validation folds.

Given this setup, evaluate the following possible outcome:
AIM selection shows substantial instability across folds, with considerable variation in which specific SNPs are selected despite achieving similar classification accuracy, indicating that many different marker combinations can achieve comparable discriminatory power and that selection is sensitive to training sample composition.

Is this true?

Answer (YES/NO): NO